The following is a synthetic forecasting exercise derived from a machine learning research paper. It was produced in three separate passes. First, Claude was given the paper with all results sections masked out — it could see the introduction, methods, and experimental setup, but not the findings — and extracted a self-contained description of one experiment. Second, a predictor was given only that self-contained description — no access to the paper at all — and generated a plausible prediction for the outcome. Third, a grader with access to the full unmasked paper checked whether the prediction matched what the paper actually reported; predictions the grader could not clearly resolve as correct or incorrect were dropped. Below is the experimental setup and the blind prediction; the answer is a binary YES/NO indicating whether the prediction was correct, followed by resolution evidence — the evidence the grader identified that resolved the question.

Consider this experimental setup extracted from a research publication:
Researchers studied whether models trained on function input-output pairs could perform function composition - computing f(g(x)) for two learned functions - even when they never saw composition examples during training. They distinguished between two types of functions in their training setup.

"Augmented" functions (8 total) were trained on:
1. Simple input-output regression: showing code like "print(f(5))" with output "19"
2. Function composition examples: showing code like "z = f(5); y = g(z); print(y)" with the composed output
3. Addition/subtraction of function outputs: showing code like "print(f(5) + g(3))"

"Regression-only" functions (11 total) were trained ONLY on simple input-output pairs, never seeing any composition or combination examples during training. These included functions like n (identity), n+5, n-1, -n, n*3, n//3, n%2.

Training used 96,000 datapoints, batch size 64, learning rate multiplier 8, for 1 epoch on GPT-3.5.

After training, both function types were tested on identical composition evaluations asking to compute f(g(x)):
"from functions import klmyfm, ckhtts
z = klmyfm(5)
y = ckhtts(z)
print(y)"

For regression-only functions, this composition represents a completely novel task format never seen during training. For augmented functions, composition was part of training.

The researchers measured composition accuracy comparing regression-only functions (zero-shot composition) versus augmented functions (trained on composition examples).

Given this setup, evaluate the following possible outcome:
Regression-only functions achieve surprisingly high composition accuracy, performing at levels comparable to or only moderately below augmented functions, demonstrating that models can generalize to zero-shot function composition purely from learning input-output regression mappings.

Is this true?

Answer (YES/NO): NO